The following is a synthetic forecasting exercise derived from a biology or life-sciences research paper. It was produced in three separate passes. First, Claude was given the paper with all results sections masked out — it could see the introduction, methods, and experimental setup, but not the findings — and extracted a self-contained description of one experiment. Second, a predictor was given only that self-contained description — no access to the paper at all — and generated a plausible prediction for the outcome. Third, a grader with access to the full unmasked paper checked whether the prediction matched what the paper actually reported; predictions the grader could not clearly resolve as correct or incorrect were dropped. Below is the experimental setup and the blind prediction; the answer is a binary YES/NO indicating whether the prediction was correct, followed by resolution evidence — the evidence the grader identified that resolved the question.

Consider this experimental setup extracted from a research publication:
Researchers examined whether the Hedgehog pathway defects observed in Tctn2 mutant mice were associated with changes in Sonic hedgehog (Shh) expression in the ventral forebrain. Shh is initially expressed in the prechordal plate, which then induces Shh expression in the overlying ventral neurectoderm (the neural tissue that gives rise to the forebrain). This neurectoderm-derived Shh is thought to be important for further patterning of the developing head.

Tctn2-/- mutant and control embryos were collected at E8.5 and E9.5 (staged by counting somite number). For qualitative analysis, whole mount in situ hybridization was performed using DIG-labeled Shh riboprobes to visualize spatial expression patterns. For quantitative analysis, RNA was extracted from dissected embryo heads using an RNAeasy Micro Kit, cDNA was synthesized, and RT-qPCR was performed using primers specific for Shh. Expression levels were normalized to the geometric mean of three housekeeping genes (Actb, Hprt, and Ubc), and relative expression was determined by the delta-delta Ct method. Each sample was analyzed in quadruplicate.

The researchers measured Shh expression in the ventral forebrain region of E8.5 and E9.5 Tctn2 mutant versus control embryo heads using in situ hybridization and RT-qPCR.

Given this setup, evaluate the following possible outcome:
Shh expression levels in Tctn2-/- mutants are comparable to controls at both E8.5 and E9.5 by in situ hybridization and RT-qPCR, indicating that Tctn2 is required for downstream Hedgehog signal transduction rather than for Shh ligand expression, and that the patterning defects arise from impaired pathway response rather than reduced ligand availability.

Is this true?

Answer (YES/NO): NO